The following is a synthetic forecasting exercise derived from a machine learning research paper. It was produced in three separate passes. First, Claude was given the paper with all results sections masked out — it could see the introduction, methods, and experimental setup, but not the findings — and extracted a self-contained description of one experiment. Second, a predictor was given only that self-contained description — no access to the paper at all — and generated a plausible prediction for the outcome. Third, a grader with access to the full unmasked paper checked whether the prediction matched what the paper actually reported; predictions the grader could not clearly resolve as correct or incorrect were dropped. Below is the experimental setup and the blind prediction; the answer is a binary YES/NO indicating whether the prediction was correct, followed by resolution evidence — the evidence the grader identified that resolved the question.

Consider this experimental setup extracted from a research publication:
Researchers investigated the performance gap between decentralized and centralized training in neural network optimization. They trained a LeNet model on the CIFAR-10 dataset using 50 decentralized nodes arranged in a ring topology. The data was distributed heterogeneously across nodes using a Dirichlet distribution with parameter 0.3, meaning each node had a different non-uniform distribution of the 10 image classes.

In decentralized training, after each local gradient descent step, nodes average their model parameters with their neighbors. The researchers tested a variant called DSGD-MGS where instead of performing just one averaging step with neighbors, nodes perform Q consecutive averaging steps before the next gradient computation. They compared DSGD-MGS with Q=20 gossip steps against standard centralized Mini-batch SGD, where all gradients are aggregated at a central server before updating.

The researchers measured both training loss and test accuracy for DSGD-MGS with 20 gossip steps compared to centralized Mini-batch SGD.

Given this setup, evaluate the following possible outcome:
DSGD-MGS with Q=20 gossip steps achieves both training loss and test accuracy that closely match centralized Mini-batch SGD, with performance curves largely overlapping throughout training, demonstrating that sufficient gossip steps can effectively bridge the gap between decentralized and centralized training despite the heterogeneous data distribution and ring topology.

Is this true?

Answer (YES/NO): NO